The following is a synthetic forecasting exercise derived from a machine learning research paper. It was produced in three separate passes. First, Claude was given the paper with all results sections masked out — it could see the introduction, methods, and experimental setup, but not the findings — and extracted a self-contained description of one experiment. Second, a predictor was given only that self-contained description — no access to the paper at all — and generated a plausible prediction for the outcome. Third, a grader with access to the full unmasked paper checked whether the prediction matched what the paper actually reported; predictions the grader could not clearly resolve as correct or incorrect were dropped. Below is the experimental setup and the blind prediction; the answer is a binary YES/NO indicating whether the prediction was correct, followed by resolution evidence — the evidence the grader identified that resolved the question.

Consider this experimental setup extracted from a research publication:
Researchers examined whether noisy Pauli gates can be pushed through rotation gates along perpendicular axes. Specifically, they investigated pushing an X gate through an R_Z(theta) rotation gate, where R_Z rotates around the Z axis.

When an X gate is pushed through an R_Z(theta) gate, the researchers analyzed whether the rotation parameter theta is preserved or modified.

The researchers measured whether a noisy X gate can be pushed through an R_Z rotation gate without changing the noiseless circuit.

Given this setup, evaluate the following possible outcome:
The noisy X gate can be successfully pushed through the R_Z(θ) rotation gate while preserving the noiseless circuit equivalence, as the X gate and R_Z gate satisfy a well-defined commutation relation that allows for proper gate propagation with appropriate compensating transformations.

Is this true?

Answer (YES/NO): NO